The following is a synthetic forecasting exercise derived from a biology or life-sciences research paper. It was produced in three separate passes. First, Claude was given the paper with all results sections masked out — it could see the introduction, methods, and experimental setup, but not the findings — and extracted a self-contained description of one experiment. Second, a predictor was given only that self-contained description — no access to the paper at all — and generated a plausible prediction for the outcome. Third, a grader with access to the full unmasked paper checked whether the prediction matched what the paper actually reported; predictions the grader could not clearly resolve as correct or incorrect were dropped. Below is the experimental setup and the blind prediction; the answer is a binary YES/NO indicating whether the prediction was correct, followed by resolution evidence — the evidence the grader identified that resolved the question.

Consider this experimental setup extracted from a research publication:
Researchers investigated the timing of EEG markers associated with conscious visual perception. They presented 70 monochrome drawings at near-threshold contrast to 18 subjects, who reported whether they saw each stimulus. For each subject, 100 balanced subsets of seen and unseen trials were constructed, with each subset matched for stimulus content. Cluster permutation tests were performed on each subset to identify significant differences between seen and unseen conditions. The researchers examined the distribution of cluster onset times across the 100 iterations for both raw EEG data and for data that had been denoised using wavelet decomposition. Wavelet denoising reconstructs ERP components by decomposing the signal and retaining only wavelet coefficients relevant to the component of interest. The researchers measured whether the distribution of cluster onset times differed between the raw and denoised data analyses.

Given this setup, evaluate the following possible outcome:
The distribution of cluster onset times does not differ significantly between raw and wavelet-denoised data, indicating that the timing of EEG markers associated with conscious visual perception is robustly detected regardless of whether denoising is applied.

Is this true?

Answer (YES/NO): NO